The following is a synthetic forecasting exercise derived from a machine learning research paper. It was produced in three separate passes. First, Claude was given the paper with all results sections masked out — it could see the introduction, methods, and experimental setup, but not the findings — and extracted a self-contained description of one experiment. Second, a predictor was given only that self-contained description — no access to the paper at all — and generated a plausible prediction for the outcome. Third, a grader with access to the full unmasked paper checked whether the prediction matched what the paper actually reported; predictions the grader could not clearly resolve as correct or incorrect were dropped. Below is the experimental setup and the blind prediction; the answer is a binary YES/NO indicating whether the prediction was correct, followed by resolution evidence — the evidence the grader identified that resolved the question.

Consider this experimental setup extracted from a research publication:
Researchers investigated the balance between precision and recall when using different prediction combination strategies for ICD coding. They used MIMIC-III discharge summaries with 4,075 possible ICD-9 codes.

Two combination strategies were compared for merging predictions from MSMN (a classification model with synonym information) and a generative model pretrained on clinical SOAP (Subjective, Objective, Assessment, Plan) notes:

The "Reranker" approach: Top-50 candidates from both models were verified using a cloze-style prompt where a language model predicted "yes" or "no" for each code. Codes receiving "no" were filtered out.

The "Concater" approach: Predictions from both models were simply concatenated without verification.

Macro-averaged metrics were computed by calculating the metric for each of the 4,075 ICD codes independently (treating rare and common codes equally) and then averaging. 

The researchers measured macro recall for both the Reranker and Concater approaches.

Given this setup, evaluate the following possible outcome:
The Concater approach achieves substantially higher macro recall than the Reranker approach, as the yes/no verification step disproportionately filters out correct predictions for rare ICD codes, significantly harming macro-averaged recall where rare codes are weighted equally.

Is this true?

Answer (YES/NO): YES